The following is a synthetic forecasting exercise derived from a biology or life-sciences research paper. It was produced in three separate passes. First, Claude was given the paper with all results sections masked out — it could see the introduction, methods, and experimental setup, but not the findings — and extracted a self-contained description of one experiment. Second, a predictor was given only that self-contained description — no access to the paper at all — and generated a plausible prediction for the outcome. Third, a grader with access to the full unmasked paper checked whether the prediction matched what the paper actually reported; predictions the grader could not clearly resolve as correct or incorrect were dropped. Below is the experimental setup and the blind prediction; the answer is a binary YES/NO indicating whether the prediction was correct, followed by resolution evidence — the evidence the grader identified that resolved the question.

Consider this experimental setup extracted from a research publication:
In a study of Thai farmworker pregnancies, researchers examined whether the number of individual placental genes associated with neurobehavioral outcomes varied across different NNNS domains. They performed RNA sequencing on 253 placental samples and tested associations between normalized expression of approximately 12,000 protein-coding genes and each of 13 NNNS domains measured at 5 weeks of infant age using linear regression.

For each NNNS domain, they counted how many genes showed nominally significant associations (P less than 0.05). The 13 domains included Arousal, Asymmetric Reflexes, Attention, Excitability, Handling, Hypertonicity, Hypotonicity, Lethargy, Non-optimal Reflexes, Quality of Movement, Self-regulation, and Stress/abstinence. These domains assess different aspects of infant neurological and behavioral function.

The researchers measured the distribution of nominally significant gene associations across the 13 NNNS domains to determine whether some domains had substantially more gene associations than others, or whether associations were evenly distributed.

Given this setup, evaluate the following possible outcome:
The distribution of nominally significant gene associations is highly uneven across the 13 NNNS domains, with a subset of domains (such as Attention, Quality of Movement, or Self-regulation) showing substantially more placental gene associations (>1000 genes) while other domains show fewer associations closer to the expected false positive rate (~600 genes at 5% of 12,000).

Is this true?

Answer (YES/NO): NO